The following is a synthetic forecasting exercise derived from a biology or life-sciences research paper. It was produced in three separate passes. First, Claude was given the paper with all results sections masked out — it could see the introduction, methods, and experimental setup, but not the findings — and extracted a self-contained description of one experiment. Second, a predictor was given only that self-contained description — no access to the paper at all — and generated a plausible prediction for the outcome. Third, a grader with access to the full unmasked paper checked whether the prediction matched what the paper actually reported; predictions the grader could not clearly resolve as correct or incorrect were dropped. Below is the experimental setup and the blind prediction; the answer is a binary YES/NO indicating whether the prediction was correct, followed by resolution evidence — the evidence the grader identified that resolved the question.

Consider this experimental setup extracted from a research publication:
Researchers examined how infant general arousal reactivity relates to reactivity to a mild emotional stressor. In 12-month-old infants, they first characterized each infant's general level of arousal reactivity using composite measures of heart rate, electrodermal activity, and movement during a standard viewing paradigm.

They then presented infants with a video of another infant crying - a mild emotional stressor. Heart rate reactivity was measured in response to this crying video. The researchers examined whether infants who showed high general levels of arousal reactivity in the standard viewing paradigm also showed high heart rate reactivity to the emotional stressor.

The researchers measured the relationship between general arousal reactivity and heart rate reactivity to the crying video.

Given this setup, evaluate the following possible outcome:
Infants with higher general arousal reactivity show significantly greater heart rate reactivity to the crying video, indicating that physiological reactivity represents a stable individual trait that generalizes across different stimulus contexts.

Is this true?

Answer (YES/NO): NO